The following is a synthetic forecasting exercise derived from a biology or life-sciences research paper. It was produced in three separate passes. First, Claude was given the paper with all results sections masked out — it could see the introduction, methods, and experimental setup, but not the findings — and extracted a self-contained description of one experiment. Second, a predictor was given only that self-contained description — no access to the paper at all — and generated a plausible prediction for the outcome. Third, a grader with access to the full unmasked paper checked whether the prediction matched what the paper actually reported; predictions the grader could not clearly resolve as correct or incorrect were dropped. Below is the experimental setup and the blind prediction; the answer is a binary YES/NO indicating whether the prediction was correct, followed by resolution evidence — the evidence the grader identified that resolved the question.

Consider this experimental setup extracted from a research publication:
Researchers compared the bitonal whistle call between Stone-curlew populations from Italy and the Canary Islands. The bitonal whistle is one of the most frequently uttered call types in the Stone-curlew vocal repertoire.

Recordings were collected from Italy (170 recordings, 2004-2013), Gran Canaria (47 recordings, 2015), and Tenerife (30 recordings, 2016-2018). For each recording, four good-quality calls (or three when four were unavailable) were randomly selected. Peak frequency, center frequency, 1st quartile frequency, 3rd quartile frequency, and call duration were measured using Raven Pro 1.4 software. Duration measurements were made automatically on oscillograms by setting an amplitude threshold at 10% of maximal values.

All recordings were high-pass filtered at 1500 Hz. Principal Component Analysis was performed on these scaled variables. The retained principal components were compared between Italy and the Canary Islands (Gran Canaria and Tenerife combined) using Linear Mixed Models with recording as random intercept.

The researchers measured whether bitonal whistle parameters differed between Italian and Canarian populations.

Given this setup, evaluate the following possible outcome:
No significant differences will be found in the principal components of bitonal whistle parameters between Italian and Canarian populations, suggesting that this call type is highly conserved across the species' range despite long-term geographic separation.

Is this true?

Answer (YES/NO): NO